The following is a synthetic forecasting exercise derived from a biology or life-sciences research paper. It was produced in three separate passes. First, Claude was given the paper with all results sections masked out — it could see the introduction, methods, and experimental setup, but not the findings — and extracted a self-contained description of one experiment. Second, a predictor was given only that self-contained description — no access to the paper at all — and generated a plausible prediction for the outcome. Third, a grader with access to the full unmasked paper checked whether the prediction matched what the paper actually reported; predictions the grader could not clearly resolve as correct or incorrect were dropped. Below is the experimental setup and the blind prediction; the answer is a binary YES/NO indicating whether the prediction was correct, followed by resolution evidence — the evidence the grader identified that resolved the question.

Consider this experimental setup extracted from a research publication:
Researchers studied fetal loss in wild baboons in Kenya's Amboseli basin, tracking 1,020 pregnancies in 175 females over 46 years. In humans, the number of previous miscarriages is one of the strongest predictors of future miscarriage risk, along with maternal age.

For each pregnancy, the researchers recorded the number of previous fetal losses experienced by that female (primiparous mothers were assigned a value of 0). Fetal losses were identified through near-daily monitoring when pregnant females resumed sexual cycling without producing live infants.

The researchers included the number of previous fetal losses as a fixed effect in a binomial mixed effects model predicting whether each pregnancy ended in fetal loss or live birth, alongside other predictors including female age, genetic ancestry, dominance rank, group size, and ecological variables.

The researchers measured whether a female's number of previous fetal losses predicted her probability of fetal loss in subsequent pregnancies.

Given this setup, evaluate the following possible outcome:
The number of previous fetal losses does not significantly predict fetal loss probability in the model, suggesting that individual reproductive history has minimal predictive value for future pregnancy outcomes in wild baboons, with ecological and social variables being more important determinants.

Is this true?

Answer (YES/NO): YES